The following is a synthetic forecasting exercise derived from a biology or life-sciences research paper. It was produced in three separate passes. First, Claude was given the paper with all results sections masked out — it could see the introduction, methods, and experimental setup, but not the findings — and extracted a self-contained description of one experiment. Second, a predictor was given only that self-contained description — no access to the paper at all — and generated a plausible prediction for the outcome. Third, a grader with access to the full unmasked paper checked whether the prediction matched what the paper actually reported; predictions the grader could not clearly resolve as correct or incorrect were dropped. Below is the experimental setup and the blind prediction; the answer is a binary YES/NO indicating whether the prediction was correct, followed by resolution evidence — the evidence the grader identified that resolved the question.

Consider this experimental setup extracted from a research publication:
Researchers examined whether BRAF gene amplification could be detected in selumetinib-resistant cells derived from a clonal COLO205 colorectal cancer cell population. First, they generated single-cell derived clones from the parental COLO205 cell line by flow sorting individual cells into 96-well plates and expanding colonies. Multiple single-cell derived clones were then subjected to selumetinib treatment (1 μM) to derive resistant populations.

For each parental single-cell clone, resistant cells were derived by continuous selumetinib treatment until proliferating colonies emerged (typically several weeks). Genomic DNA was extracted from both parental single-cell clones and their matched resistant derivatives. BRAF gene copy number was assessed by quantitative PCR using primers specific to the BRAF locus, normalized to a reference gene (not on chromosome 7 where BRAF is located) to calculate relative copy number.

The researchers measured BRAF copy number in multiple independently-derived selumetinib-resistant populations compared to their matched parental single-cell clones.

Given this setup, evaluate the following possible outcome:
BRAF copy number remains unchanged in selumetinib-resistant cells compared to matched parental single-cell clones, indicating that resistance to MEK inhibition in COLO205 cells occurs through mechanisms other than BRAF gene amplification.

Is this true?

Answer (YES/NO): NO